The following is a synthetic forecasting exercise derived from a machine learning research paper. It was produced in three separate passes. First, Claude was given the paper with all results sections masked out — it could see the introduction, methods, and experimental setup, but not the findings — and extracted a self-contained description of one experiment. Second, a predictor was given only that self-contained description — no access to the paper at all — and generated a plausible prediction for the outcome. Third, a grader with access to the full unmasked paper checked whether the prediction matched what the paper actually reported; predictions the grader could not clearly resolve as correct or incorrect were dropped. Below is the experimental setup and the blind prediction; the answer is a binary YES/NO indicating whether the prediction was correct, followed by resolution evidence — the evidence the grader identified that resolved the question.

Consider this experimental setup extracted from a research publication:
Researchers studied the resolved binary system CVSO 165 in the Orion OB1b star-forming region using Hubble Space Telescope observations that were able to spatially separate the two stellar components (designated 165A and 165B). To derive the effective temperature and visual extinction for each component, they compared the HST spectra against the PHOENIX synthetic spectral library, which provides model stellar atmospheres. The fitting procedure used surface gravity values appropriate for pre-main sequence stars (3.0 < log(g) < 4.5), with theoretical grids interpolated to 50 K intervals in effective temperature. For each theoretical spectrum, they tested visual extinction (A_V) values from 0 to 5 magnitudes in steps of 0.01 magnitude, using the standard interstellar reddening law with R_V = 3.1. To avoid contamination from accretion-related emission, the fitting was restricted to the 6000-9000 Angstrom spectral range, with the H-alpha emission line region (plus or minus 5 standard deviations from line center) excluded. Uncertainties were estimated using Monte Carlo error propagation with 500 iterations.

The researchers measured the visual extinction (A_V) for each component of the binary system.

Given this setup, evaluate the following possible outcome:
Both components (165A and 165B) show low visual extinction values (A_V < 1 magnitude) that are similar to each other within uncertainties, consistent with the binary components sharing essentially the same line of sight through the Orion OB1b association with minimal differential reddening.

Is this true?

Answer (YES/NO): NO